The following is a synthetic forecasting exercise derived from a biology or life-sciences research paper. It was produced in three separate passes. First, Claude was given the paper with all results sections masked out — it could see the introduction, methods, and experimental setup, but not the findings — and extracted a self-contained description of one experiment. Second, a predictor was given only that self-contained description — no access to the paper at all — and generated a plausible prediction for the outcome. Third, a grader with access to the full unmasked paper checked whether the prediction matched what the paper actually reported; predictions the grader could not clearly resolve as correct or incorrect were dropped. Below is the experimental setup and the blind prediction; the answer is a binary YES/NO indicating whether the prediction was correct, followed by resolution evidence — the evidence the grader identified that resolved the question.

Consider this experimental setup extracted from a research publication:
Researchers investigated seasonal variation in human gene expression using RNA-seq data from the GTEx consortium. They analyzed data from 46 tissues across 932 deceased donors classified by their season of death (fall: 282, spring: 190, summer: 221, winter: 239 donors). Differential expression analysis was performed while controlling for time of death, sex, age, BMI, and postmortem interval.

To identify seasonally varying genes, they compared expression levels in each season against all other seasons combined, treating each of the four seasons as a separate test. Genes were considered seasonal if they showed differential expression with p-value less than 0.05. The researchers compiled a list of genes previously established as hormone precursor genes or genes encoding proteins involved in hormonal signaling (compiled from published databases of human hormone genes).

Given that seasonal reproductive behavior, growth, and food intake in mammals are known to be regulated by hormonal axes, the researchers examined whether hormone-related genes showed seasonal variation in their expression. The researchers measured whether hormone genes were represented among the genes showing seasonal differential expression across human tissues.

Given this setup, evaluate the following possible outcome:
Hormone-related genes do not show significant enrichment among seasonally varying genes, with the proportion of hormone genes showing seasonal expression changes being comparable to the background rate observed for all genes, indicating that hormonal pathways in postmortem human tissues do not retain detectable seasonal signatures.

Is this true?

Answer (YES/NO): NO